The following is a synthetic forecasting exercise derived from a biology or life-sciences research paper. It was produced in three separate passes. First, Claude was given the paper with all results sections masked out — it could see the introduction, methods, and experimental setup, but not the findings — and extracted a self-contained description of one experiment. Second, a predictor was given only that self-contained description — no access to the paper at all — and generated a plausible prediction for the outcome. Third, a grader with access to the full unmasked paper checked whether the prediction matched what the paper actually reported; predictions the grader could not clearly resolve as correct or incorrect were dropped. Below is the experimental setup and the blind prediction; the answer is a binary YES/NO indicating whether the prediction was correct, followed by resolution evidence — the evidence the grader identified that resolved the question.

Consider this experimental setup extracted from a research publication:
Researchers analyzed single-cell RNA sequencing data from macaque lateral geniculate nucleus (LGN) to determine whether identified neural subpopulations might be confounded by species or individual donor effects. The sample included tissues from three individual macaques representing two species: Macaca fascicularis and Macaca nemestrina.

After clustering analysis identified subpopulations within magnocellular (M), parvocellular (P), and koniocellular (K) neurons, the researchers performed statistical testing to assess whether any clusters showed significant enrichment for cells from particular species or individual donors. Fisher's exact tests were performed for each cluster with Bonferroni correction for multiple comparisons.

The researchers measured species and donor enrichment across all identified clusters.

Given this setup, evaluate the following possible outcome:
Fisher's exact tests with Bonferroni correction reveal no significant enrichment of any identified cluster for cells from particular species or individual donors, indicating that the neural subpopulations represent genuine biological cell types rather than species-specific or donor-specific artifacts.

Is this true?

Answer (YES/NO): NO